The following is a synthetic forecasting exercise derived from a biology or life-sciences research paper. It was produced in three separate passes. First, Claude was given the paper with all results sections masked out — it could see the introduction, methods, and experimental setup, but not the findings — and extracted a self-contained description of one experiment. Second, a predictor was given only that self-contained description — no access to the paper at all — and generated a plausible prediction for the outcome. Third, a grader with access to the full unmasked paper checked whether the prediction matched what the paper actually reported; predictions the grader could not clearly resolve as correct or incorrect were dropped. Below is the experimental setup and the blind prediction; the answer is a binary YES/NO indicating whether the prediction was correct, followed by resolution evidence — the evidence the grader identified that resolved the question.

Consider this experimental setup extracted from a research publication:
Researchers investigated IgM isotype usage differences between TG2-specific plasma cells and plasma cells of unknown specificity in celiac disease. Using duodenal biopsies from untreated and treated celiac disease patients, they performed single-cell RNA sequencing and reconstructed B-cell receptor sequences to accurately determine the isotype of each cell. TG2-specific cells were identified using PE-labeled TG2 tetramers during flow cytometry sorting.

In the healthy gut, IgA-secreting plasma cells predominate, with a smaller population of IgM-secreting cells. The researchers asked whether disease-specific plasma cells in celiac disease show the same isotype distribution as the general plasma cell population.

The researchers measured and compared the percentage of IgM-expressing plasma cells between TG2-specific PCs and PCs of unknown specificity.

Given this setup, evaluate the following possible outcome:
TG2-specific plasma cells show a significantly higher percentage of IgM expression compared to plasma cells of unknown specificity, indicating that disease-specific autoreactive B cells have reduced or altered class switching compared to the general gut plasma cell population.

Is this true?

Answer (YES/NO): NO